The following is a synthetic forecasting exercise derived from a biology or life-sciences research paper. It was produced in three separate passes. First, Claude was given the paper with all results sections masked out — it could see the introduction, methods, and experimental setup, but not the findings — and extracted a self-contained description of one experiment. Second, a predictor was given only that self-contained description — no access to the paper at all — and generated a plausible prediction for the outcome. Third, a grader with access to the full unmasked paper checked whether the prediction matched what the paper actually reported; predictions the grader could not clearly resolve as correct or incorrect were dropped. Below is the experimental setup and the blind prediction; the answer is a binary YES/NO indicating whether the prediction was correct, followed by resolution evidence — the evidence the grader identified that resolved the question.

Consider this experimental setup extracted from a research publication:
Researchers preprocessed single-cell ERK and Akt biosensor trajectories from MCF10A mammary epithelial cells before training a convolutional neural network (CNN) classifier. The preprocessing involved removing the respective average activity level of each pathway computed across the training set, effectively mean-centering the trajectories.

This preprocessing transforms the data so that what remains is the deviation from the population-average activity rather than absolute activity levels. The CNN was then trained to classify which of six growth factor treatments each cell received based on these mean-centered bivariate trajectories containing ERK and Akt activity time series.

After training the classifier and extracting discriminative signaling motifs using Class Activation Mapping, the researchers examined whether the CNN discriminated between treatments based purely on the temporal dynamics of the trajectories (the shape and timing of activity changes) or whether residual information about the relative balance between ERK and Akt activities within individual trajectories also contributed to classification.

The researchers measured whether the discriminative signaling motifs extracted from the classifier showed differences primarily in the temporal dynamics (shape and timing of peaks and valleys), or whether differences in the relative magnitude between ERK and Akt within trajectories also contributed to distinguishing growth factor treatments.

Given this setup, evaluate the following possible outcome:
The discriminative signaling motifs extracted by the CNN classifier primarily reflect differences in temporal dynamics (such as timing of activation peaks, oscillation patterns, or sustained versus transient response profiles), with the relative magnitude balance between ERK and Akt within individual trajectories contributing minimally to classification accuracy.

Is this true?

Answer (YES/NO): NO